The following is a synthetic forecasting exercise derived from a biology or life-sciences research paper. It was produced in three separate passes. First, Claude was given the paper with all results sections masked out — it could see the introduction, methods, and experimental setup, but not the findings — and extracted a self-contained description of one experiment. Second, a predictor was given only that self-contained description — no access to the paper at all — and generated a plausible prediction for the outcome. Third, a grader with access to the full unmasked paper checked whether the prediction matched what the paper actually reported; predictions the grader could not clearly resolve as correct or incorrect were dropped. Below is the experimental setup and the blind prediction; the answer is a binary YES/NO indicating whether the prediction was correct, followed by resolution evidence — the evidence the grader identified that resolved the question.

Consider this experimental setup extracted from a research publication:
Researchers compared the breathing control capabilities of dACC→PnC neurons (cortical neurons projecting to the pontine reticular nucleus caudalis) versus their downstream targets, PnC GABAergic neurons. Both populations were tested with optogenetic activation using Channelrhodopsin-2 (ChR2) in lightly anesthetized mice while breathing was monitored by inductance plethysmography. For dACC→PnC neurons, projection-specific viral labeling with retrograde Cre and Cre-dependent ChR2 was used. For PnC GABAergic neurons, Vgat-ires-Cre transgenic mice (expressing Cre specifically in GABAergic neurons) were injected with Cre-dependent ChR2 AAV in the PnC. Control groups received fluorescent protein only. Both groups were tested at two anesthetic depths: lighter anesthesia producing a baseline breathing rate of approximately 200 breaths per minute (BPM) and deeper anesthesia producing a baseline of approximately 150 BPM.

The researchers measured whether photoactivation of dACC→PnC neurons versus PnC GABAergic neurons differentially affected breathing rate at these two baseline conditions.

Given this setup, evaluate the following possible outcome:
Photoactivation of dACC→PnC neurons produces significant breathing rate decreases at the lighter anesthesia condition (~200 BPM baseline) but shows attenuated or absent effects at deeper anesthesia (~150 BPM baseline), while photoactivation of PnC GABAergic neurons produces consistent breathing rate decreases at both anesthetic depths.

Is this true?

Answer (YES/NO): YES